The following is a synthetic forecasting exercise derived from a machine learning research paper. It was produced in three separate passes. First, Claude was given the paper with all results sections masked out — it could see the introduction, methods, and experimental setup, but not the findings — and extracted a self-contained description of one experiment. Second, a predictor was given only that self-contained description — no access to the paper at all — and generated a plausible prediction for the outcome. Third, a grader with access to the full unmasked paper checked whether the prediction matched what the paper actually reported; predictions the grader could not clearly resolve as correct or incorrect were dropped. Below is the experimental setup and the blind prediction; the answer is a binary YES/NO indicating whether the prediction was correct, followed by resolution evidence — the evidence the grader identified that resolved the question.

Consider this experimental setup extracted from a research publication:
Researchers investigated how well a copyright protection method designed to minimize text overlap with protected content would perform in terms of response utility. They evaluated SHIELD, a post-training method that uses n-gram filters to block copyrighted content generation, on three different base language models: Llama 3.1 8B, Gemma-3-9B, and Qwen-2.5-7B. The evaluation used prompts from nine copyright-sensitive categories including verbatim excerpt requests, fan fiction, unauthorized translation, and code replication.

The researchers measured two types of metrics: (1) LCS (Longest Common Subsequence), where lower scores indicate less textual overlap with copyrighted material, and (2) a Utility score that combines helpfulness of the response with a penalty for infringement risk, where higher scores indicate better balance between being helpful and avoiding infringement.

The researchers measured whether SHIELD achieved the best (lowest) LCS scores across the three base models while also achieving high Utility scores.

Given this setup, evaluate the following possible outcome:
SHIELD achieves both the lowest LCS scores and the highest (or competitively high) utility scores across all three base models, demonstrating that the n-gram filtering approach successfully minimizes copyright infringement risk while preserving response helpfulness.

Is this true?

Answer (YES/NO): NO